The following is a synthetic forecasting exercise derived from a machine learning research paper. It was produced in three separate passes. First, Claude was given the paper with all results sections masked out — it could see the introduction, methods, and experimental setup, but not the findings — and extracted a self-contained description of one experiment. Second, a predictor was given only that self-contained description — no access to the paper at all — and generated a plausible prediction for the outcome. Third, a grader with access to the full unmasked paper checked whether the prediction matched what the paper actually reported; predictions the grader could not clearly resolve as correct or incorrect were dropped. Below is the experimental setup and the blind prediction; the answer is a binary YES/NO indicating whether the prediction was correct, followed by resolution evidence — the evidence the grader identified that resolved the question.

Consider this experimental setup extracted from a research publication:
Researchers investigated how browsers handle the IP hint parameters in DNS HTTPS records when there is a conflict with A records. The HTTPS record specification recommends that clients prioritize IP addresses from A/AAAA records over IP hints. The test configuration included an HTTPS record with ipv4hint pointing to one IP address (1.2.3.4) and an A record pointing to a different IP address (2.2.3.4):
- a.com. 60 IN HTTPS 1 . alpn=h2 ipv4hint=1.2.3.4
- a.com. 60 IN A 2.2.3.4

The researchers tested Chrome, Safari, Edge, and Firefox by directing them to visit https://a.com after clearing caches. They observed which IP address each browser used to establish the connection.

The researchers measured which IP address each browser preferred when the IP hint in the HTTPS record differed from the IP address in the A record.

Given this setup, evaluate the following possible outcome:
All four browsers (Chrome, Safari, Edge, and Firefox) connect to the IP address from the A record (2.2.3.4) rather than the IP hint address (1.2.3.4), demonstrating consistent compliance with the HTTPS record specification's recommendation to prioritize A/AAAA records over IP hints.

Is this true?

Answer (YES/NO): NO